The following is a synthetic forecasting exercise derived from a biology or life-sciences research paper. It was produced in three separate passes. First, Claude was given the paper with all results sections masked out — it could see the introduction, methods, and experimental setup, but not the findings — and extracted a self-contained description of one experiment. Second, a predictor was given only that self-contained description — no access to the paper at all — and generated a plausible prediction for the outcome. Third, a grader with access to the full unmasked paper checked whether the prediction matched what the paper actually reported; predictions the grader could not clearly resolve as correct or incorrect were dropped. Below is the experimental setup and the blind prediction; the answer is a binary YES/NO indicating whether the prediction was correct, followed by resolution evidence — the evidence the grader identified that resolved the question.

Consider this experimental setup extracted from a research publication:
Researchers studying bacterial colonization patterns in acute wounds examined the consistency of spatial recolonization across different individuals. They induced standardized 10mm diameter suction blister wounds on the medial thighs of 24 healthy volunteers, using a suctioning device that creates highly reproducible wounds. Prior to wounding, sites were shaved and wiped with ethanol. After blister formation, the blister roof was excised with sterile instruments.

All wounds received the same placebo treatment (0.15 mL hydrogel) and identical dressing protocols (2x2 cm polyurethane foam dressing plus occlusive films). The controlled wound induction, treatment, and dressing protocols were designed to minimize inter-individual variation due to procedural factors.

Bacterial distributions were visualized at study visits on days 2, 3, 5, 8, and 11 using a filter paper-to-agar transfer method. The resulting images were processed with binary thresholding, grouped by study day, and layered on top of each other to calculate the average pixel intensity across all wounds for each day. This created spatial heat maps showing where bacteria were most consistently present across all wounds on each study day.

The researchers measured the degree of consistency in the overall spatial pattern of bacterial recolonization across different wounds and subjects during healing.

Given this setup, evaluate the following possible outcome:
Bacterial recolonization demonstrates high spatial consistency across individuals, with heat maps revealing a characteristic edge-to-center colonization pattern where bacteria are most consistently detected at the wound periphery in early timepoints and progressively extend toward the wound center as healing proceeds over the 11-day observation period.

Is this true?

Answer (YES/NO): NO